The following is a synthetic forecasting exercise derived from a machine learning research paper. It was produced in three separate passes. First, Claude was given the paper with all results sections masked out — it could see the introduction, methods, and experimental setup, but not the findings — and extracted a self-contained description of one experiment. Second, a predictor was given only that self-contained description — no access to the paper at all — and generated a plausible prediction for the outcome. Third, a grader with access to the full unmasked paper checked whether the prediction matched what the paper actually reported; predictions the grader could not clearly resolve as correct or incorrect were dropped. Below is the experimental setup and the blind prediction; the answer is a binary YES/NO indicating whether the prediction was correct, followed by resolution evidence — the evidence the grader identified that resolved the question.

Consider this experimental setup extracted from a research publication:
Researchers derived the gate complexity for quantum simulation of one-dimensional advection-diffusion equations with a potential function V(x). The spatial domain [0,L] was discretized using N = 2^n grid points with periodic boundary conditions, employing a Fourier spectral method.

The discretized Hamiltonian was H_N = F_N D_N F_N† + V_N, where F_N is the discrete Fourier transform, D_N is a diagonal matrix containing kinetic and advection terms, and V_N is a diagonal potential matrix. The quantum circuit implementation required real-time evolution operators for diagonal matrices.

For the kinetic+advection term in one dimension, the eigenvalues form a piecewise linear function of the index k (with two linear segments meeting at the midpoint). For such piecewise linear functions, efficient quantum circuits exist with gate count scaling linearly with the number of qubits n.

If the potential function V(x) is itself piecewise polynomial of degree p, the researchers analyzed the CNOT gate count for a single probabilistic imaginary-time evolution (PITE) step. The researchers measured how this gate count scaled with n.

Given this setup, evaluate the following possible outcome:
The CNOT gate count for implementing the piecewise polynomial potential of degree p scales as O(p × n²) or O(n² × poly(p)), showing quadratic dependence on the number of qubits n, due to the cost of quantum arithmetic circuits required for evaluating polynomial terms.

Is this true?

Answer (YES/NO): NO